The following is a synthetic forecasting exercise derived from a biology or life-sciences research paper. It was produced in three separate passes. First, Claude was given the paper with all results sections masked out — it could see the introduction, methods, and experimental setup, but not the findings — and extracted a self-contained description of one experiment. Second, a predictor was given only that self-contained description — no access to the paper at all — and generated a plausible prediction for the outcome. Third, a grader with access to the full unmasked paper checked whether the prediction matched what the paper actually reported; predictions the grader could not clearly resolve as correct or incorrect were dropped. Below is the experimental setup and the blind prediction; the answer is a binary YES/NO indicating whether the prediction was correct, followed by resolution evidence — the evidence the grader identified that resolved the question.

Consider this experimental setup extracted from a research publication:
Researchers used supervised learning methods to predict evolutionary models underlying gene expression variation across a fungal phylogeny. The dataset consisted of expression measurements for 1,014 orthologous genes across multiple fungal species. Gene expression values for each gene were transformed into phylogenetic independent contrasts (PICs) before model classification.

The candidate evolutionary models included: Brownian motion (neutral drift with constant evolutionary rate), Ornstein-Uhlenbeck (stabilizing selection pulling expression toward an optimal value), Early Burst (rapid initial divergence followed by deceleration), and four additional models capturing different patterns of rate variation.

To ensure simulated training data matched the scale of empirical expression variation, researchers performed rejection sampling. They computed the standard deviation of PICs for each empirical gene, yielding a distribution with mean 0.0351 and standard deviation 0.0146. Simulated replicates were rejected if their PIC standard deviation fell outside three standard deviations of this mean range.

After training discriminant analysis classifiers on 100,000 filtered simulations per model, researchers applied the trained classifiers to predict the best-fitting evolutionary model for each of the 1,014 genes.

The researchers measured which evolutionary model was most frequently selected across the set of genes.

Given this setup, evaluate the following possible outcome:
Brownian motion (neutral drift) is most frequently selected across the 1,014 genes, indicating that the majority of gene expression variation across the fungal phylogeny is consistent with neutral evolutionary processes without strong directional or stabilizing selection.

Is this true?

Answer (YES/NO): NO